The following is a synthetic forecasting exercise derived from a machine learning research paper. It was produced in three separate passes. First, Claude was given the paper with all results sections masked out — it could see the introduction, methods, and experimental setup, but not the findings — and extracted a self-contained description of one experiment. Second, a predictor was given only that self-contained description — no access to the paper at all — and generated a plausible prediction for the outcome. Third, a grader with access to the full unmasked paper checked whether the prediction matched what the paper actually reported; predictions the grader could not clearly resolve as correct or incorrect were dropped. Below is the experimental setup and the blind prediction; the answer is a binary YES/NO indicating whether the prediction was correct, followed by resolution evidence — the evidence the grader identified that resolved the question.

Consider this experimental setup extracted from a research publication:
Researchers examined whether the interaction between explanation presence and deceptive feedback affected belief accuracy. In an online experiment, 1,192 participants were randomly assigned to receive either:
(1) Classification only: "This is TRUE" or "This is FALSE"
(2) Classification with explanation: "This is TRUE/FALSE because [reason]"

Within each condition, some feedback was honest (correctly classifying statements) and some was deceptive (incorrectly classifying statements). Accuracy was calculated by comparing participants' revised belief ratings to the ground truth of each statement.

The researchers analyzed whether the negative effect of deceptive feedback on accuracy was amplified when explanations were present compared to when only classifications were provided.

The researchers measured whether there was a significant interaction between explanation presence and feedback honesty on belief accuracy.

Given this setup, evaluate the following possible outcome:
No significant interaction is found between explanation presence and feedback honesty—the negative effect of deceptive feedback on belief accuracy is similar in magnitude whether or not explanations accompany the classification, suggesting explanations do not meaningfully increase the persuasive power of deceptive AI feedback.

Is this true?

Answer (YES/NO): NO